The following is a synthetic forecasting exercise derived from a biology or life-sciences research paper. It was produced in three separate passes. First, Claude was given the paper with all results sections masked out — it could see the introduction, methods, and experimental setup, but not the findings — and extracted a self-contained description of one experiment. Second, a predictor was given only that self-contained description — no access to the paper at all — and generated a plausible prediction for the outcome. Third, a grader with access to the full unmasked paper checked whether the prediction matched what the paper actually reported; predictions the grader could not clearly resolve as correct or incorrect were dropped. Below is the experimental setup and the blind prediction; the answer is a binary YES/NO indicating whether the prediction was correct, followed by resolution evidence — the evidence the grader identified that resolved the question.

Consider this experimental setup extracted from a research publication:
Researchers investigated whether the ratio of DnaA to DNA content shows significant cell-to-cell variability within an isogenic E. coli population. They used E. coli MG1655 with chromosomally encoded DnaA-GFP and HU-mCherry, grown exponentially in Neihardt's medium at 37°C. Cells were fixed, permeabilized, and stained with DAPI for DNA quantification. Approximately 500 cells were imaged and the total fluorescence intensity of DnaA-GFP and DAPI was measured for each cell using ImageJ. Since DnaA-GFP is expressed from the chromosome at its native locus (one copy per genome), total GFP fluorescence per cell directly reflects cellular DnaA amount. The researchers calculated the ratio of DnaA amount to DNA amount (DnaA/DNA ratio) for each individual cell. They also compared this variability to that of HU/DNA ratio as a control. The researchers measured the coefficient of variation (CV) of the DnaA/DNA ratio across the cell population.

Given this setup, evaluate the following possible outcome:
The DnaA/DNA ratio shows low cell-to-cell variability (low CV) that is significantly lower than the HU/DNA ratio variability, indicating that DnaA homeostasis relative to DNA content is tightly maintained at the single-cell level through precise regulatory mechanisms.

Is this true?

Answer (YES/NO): NO